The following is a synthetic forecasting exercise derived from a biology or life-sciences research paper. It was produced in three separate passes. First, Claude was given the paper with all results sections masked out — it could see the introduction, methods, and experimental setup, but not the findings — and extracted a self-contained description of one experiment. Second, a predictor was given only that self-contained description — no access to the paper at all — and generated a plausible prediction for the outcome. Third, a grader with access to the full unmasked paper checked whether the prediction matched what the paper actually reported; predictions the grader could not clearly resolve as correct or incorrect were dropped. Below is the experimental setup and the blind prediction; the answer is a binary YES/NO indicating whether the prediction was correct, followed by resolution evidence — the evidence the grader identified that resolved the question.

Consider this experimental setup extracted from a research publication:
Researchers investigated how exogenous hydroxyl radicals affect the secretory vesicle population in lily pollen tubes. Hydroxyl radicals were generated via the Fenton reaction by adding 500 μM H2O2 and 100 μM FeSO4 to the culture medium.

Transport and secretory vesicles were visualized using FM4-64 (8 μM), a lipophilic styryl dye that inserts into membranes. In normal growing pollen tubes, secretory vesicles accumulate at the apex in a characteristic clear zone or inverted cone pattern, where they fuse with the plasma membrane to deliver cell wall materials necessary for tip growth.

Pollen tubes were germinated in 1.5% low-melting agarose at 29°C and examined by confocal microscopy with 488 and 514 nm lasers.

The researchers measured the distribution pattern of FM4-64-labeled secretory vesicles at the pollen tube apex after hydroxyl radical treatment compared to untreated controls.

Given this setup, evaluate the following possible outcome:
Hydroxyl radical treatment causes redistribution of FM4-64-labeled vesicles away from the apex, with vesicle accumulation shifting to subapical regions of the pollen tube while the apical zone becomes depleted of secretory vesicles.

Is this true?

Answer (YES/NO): NO